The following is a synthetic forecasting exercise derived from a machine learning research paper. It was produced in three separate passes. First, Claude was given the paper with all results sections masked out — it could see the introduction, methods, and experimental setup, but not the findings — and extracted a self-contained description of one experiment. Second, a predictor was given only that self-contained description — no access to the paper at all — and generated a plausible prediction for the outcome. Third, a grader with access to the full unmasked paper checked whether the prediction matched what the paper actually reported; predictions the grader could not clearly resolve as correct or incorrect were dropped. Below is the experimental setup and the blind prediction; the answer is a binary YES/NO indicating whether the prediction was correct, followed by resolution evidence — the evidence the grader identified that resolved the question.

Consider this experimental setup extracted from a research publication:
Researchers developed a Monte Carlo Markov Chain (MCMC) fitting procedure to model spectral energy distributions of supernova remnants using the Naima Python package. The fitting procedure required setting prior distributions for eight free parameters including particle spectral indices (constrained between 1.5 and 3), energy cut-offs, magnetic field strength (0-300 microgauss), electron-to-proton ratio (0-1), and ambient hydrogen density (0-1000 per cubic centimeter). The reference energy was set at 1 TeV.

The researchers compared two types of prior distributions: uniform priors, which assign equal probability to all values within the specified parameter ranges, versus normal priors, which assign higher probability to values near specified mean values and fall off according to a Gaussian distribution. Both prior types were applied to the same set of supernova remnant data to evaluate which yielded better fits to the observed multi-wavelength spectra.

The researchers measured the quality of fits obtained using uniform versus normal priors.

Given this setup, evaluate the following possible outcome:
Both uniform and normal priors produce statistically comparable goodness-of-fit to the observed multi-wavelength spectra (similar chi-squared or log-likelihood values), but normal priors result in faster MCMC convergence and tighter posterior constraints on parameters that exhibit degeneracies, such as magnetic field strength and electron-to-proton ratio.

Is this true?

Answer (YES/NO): NO